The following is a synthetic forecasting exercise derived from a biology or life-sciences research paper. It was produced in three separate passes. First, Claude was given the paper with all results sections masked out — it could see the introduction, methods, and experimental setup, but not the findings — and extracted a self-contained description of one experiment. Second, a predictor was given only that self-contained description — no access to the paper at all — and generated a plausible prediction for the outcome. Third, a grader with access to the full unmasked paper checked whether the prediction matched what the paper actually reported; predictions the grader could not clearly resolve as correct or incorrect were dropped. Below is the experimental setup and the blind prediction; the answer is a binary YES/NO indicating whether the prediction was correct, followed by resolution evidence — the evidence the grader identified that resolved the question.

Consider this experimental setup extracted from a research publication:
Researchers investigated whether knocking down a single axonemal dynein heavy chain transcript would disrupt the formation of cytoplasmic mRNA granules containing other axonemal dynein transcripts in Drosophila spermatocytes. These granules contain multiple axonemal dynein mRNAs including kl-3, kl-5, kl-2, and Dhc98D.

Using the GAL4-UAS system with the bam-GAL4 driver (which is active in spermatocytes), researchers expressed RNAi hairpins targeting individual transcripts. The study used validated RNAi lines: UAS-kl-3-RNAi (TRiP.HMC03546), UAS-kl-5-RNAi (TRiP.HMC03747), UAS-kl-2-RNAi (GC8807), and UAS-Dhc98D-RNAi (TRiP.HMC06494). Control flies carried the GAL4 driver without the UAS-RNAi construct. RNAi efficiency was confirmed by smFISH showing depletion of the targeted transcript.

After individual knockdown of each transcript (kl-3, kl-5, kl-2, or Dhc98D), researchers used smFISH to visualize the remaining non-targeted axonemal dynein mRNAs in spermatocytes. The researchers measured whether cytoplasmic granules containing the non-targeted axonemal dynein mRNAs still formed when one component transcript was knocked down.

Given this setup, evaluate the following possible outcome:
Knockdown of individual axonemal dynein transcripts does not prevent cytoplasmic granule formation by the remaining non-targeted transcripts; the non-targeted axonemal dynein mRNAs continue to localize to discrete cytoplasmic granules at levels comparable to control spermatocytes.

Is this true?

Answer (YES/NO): YES